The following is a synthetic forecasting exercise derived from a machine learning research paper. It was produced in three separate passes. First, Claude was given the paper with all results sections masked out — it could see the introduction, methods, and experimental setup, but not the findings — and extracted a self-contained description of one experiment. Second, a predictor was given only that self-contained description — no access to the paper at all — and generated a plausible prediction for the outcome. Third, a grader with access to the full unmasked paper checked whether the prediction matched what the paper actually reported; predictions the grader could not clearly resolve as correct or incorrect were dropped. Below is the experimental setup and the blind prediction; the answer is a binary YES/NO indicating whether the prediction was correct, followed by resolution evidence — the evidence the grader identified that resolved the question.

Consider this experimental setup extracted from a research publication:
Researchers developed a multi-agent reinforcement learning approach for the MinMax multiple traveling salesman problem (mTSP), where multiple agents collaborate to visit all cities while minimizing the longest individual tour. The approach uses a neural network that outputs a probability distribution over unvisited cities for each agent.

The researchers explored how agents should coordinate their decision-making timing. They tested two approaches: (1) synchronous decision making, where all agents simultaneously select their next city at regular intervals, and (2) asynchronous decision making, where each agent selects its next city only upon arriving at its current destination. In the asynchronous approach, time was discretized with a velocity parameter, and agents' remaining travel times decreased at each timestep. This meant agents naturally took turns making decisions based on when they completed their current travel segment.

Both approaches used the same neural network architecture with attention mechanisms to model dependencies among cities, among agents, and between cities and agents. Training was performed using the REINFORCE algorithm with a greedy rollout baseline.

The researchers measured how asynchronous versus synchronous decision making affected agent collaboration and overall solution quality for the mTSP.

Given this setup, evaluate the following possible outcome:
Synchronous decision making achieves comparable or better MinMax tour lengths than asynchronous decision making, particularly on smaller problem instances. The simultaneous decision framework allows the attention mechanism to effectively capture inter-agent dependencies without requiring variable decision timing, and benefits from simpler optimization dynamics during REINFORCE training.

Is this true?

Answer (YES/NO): NO